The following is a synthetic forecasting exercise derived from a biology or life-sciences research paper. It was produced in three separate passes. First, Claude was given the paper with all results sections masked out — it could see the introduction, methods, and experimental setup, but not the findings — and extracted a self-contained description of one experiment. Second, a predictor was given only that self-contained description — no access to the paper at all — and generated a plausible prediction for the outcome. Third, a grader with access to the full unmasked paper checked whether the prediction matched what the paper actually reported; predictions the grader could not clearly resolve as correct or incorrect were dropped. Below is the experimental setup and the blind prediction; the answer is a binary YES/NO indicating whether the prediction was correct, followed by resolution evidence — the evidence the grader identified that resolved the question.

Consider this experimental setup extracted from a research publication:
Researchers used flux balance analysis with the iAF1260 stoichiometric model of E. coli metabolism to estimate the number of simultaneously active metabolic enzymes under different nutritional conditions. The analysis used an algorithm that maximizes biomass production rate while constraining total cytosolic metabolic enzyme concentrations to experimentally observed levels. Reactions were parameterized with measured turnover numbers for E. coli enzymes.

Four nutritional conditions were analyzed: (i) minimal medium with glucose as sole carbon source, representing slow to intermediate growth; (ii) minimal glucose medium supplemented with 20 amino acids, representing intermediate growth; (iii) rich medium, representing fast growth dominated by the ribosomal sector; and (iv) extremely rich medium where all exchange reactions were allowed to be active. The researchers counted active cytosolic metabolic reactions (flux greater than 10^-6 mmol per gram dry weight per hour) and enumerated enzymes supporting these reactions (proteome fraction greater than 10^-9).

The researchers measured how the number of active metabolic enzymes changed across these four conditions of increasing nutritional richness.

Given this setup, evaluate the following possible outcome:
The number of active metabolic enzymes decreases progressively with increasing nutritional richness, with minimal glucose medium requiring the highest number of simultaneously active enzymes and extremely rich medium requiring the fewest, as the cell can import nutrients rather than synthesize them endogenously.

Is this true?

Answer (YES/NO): YES